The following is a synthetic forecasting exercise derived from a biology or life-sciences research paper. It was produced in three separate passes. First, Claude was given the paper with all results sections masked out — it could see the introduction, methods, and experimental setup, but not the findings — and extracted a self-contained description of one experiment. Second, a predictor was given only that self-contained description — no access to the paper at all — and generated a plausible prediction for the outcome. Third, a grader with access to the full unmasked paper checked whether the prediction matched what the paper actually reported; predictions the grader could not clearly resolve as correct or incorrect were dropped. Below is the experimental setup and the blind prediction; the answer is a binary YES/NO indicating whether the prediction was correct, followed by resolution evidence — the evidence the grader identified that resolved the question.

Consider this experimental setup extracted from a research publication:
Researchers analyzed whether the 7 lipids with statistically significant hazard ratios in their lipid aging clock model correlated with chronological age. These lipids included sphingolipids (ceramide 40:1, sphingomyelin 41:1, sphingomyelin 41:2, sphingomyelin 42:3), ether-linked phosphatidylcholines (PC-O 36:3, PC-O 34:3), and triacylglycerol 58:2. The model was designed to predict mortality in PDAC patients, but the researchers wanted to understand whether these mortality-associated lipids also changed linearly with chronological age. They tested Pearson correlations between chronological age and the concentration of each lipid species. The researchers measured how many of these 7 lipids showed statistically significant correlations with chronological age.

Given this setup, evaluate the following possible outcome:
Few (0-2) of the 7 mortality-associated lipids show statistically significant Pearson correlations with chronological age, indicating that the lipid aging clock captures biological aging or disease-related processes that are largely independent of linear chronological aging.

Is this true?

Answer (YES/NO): YES